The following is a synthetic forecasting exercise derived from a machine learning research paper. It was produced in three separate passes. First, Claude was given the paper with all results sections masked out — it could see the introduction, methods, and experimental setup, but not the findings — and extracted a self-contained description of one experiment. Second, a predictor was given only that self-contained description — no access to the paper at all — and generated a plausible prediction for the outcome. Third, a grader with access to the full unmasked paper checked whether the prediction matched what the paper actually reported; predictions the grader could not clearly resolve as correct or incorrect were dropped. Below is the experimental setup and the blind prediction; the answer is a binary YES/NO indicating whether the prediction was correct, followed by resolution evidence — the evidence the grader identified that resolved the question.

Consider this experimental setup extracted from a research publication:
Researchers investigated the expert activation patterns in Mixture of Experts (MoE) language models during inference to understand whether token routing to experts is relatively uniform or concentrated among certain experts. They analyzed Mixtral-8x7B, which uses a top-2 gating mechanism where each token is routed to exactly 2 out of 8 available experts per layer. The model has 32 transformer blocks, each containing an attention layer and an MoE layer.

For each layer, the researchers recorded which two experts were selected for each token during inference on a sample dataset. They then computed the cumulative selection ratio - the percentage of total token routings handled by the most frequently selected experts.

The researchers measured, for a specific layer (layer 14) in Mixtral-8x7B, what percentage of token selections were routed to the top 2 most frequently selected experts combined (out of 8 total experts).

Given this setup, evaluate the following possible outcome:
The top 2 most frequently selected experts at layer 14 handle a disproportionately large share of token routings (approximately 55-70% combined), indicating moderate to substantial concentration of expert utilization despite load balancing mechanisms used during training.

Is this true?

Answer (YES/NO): NO